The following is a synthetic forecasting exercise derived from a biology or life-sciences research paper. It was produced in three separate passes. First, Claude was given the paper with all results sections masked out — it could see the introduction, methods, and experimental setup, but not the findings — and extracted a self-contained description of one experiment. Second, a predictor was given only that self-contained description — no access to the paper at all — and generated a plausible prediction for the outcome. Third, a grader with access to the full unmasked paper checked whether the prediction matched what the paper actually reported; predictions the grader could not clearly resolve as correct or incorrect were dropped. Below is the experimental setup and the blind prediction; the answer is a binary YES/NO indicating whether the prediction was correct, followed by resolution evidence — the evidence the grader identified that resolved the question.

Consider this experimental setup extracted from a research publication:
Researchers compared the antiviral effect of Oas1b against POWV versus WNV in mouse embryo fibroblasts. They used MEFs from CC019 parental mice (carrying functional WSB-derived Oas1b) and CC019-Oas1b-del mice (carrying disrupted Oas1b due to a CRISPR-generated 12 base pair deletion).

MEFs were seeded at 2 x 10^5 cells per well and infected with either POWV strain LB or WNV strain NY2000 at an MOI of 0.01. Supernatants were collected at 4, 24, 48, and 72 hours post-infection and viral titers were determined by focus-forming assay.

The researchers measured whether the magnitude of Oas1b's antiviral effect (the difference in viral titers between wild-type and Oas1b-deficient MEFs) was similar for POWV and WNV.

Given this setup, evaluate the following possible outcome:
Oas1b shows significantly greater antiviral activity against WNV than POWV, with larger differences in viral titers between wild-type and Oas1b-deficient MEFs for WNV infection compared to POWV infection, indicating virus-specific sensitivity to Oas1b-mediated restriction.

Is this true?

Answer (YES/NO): NO